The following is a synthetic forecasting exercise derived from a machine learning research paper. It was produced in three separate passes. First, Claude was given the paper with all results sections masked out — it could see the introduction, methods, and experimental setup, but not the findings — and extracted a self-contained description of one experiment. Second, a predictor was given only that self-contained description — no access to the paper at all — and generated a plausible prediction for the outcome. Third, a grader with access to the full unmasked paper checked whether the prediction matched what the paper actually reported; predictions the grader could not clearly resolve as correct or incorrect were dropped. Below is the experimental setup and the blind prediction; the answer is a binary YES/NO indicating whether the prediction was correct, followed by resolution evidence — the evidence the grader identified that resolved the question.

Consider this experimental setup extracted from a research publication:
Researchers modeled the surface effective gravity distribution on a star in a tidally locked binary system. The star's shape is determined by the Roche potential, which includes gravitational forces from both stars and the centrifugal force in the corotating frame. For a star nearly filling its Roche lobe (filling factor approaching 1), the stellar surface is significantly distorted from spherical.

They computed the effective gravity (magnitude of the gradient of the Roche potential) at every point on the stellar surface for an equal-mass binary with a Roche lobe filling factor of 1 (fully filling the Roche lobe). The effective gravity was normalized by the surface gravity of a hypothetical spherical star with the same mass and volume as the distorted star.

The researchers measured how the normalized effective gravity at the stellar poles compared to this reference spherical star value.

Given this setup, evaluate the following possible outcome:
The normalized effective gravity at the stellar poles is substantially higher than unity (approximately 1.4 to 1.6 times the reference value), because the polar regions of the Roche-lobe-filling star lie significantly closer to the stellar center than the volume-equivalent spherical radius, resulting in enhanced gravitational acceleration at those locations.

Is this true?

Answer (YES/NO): NO